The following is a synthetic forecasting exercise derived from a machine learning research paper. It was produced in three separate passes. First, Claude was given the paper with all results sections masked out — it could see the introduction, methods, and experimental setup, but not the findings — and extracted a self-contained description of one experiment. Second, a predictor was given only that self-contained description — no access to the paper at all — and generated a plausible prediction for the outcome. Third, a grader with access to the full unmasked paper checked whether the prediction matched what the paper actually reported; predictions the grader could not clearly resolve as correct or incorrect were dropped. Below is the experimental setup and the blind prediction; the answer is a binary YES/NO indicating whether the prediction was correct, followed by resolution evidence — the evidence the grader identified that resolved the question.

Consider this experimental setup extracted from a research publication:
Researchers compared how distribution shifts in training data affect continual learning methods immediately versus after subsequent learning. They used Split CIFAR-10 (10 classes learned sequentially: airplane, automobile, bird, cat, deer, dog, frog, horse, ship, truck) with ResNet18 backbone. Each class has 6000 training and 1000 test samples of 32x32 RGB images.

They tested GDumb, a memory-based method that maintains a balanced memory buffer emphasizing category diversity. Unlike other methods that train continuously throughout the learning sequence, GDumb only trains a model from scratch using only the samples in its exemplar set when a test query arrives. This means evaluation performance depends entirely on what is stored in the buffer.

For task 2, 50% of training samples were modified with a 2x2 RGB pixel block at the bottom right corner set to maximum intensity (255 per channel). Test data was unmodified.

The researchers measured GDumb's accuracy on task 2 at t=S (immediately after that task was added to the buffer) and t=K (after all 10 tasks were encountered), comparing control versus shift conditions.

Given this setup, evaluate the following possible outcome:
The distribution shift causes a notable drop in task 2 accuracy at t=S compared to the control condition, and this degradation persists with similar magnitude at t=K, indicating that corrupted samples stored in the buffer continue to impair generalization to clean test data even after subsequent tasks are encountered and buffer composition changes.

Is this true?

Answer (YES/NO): NO